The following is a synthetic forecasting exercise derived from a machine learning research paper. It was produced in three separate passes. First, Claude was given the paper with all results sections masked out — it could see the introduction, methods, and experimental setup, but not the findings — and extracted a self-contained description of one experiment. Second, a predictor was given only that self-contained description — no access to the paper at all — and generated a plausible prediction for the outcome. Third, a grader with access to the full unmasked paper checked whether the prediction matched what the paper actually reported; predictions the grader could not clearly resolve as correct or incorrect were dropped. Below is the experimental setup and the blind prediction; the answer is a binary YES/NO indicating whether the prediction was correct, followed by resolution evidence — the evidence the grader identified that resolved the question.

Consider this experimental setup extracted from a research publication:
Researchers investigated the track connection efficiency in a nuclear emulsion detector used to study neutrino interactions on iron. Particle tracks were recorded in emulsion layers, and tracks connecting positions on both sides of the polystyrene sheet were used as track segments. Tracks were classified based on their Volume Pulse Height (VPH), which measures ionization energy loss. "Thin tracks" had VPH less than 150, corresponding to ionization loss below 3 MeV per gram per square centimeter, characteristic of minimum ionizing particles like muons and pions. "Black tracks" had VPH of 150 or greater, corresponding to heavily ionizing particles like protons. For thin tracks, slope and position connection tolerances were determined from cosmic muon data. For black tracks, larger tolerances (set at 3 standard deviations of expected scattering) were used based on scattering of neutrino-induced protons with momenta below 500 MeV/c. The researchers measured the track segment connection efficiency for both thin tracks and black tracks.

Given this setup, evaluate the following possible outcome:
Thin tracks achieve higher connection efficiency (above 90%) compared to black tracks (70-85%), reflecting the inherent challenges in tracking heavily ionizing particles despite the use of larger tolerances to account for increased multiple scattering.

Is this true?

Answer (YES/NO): NO